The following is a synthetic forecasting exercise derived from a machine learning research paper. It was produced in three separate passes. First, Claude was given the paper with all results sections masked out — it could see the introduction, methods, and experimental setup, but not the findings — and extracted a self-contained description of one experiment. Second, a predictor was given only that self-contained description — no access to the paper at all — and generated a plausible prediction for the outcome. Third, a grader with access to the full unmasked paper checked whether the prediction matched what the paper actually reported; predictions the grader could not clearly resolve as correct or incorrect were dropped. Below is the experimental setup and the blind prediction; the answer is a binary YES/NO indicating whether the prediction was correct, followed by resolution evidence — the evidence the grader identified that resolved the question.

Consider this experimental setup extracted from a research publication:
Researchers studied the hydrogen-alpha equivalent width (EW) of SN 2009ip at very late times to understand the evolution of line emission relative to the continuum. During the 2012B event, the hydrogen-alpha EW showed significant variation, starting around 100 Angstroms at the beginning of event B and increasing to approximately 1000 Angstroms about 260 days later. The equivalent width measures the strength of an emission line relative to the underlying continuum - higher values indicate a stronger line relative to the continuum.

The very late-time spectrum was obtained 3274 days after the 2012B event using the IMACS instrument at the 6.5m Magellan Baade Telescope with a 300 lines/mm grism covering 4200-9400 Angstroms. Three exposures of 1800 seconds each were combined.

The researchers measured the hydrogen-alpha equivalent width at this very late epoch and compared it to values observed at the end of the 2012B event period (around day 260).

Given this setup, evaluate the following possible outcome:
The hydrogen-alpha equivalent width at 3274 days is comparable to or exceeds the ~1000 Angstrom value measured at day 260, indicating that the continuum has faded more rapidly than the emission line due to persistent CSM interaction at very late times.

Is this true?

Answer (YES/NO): YES